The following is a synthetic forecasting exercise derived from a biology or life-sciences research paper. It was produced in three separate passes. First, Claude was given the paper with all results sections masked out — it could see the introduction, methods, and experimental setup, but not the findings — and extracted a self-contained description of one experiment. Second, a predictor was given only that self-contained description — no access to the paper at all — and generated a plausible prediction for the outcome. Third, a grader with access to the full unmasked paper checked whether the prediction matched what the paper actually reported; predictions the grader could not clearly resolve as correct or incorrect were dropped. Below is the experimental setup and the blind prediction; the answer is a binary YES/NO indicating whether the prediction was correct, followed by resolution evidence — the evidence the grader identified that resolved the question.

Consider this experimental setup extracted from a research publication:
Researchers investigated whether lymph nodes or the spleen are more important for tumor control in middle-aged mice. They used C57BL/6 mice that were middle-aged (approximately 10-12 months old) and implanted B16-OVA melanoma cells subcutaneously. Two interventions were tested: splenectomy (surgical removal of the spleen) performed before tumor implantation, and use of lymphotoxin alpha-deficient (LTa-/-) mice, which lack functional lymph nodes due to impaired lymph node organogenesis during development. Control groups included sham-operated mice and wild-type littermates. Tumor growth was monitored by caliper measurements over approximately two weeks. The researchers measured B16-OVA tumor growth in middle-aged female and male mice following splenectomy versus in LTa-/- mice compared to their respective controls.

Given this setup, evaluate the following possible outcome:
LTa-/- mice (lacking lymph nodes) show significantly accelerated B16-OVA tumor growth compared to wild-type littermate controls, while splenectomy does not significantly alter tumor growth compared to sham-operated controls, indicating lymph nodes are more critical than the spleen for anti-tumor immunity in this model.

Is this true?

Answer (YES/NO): YES